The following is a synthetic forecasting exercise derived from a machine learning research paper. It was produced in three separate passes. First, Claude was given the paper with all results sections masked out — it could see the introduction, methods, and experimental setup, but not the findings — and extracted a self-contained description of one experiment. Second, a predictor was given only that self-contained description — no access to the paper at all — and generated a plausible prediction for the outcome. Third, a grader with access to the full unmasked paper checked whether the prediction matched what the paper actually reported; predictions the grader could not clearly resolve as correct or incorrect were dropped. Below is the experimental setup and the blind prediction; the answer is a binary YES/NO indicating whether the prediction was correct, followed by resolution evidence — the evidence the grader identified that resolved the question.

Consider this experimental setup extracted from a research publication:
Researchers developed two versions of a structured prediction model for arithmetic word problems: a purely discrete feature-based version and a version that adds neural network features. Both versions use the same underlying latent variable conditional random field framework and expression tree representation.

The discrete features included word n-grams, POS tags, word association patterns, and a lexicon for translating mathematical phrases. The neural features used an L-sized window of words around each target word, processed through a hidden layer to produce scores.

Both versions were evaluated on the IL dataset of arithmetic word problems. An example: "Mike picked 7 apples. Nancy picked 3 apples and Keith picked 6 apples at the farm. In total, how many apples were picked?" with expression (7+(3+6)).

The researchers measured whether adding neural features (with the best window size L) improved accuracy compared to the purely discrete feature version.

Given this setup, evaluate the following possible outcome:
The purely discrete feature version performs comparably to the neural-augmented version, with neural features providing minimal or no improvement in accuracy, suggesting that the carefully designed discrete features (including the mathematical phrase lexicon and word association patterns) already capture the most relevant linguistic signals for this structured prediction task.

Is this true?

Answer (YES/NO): NO